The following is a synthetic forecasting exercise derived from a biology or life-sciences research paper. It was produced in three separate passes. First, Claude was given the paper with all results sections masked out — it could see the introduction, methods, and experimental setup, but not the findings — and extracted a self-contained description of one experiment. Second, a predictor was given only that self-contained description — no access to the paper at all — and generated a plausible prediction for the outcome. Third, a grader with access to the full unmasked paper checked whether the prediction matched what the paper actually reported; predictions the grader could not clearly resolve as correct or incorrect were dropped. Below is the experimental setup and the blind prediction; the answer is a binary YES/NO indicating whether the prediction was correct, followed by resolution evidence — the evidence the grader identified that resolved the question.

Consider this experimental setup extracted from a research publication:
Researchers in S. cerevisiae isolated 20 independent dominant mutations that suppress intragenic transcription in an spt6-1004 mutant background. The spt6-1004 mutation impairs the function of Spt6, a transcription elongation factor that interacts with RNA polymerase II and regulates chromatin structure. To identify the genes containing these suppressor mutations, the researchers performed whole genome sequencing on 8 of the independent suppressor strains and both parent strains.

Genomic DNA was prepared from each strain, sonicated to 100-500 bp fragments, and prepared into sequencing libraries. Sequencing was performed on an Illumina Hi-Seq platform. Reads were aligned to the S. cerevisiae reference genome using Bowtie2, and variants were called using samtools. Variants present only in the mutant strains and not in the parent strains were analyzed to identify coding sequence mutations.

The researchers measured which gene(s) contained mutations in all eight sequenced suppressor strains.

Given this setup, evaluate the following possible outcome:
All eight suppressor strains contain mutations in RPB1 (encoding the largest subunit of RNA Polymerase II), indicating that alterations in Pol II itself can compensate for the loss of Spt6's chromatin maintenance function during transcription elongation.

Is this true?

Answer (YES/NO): NO